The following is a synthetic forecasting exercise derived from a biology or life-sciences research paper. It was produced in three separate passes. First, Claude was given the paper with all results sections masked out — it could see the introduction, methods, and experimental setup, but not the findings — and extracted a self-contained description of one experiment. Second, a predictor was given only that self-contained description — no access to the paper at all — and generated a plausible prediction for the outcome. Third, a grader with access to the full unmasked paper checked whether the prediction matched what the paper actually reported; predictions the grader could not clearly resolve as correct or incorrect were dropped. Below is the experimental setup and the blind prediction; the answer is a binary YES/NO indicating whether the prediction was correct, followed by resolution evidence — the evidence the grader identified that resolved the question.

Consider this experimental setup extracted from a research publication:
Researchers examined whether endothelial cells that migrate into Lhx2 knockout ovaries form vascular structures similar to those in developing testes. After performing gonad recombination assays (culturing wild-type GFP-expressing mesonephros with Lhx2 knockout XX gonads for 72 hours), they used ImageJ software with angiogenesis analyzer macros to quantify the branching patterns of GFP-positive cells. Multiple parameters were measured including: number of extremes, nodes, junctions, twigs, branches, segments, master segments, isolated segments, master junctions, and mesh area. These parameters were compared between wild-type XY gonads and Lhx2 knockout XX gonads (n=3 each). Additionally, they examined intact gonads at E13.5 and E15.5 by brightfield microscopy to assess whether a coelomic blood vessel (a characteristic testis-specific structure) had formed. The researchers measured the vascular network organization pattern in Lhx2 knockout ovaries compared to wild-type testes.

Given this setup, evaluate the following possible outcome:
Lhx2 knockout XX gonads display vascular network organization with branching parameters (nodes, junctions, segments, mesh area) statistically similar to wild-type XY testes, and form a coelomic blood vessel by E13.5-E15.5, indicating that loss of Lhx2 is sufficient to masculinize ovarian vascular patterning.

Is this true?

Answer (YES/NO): NO